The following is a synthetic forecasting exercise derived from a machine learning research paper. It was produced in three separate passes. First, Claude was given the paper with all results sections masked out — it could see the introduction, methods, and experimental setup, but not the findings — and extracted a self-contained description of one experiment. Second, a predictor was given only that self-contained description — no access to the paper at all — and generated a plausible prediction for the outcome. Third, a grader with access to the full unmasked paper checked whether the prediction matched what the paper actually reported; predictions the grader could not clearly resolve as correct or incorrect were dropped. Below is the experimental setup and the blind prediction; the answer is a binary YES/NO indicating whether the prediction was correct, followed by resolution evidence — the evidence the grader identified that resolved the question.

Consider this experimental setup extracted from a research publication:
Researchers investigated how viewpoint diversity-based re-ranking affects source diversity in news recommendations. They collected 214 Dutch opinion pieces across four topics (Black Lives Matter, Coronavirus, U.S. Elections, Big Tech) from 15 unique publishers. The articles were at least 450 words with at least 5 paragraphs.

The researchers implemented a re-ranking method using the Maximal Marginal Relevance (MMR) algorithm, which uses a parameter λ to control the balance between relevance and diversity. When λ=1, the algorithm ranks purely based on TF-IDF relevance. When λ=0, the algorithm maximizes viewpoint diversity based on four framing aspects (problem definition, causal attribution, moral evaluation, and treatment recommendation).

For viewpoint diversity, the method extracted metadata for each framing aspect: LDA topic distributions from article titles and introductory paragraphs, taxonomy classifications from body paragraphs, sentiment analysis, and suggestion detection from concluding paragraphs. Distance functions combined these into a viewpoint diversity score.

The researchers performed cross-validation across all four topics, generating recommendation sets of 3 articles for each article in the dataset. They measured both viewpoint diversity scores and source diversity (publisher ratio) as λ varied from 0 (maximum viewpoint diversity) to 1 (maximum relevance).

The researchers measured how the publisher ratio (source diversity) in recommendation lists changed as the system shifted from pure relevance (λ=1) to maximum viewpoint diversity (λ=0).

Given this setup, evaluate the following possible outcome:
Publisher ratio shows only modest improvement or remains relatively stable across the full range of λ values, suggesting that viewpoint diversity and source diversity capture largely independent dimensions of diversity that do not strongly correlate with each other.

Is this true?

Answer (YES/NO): NO